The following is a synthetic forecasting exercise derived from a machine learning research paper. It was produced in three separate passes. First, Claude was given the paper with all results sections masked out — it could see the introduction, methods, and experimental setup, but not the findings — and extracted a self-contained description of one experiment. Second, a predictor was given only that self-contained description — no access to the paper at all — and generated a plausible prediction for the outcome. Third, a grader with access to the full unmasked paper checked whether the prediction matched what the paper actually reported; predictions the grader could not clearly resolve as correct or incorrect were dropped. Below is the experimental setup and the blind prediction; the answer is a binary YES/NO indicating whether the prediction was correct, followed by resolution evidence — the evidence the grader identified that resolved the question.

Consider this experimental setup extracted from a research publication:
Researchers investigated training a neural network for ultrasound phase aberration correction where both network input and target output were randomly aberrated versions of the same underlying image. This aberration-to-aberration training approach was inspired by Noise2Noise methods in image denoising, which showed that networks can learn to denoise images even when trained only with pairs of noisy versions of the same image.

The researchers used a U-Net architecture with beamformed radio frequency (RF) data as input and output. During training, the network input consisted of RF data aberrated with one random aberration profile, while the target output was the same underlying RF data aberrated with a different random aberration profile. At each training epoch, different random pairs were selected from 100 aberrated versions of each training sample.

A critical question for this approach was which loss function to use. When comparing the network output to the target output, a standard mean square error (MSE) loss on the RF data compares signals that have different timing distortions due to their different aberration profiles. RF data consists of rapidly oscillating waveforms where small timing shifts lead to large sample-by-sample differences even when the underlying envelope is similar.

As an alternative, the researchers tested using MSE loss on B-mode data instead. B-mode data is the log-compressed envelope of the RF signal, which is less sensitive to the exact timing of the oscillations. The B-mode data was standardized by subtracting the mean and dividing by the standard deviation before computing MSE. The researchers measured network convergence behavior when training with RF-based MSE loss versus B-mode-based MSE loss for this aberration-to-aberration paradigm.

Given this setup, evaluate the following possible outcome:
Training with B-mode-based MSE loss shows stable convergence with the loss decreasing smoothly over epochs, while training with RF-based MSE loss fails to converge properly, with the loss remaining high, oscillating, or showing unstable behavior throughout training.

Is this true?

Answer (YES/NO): NO